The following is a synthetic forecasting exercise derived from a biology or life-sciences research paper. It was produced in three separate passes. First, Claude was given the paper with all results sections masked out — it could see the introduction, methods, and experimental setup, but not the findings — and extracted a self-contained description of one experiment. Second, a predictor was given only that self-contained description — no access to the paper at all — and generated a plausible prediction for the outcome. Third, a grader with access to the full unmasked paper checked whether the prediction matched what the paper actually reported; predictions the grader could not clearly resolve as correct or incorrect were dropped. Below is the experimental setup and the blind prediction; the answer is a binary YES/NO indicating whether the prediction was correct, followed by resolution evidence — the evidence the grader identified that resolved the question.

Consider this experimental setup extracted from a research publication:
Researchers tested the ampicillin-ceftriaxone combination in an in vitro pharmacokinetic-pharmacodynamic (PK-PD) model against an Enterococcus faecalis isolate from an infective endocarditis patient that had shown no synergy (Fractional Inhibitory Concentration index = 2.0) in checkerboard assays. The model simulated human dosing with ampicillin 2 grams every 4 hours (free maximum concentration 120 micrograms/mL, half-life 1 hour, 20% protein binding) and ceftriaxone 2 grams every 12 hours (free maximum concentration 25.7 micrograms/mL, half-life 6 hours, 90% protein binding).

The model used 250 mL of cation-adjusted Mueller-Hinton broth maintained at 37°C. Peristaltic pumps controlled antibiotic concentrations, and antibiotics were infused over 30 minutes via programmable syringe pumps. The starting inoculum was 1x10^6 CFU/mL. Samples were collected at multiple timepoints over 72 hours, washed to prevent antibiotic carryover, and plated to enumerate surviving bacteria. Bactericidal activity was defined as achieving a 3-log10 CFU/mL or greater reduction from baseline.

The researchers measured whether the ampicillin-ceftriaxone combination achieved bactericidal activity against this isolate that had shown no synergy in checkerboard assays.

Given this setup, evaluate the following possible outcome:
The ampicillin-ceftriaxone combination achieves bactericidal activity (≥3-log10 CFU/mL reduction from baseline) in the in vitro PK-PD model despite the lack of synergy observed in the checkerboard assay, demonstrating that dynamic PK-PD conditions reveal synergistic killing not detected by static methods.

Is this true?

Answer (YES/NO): NO